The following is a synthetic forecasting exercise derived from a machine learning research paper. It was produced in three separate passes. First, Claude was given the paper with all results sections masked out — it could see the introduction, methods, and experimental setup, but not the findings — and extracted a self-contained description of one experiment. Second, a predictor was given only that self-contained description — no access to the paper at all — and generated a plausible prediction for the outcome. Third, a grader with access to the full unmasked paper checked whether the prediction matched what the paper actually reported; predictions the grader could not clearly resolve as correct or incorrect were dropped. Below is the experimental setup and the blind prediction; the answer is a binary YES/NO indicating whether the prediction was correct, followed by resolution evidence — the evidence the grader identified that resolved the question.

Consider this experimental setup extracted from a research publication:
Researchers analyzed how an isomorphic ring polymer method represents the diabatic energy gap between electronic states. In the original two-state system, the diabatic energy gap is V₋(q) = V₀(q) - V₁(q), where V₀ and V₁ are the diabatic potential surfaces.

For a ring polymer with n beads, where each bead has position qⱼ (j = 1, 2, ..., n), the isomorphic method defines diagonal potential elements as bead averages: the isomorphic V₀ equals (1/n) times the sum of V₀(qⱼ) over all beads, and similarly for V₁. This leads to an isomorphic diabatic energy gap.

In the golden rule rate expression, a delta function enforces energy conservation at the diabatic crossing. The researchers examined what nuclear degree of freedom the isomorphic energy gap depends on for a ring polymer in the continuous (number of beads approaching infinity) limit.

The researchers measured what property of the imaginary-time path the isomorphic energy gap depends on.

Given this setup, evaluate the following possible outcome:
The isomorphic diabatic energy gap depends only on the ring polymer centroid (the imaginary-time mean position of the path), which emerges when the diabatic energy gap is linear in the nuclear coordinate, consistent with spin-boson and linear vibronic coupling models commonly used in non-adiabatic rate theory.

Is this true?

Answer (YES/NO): YES